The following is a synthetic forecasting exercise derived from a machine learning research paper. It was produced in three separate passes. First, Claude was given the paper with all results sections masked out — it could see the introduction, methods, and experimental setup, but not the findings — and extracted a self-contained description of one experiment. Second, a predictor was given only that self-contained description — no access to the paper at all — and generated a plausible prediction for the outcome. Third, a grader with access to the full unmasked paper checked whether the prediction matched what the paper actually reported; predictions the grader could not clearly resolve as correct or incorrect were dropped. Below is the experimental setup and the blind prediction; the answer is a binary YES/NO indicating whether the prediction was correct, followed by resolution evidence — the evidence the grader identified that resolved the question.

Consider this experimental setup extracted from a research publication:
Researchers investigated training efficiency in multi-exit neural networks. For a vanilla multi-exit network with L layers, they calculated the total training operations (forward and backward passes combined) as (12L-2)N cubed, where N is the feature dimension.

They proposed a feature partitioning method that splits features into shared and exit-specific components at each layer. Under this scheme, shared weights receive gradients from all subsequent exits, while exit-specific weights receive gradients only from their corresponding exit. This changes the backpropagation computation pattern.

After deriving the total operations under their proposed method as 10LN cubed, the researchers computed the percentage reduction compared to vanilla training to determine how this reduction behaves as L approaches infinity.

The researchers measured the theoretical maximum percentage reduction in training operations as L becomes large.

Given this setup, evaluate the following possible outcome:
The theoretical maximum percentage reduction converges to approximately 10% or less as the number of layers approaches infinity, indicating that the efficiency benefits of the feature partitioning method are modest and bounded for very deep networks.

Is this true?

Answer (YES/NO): NO